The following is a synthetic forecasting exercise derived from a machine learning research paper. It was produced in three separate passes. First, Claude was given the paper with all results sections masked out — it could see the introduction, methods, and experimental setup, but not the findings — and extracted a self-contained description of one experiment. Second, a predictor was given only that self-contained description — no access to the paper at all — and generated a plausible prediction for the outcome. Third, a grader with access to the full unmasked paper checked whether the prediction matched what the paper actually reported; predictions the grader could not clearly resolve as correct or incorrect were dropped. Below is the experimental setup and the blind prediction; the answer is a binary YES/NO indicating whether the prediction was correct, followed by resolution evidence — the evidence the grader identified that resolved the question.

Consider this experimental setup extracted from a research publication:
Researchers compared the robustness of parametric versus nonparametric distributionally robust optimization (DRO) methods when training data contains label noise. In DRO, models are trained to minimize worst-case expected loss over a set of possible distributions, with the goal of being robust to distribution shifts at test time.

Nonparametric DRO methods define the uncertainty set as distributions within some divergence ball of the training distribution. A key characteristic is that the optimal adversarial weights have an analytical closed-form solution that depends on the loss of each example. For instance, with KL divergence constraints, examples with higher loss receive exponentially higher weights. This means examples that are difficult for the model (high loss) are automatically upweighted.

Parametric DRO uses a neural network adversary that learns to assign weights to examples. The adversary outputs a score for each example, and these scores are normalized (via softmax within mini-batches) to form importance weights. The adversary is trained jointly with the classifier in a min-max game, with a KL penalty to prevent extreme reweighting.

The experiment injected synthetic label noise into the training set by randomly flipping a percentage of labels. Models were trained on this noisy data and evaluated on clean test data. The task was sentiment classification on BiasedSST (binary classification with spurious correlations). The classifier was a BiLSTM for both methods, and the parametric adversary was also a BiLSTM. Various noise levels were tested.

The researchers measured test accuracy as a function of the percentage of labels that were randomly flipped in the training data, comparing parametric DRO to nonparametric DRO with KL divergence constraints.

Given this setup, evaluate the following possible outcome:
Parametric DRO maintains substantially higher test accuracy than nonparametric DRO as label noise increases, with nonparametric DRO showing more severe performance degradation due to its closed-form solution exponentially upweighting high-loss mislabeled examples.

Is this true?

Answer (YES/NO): YES